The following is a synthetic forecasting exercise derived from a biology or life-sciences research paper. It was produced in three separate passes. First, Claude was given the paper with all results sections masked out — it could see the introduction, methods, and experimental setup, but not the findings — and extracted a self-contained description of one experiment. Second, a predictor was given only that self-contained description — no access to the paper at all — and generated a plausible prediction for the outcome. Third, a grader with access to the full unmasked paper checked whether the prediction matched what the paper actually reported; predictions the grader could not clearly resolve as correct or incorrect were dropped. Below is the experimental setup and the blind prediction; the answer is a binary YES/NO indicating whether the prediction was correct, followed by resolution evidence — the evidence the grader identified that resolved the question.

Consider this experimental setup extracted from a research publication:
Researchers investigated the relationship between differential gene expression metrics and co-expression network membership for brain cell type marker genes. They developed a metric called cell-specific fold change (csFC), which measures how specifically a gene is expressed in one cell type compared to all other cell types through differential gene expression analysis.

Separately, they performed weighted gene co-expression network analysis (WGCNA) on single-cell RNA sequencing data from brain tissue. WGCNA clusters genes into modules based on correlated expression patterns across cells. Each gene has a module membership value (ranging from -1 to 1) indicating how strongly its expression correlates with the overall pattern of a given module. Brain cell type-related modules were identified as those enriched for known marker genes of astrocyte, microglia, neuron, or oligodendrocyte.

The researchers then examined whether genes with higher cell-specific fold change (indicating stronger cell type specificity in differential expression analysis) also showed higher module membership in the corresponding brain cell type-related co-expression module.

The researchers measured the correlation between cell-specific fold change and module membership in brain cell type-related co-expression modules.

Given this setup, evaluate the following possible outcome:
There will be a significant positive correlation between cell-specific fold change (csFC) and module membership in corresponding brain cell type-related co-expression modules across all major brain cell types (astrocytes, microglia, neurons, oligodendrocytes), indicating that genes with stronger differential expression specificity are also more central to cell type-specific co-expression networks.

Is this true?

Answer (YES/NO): NO